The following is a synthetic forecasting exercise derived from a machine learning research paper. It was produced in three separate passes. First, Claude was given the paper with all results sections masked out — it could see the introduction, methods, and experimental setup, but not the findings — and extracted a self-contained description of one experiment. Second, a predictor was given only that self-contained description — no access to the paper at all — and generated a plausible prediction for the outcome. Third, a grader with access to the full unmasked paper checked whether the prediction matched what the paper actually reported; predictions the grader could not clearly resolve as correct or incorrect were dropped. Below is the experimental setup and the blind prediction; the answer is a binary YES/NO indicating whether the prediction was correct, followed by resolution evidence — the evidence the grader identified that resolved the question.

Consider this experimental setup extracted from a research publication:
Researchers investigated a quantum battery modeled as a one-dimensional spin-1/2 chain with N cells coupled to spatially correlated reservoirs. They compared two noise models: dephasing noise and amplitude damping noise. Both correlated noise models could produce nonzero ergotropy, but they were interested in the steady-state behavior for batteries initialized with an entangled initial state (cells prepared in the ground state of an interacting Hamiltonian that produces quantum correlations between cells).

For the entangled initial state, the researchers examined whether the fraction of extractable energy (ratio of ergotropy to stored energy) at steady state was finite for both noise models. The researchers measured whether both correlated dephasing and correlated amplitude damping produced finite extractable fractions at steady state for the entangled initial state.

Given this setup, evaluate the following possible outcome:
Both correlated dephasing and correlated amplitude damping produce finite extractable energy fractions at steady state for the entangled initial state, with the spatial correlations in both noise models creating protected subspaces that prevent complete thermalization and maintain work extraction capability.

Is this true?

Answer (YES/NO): NO